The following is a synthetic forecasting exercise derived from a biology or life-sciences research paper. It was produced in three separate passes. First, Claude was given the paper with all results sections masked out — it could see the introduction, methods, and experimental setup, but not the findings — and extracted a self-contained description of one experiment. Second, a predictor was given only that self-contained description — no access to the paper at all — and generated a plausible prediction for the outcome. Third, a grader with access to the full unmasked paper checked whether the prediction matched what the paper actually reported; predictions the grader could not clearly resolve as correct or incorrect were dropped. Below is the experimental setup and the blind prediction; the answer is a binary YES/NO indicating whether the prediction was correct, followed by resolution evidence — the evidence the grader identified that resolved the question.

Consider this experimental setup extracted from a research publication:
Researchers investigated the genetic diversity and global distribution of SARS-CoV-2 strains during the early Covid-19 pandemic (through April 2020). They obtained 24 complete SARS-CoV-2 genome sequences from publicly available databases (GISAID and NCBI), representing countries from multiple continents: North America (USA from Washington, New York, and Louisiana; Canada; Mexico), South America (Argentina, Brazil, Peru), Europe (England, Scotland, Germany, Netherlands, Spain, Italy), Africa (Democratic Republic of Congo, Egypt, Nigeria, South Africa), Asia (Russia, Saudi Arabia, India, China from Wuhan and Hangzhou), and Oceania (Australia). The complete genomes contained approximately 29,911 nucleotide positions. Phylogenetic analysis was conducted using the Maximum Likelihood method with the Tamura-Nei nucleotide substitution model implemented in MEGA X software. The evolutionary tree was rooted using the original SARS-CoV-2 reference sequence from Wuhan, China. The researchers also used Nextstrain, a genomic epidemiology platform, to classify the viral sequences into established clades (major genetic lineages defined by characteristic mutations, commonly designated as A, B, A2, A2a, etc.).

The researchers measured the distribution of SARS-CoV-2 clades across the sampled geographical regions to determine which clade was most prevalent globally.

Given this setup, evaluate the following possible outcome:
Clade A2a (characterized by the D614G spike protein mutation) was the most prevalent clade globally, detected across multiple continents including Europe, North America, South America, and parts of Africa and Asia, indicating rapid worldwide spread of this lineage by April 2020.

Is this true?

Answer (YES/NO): YES